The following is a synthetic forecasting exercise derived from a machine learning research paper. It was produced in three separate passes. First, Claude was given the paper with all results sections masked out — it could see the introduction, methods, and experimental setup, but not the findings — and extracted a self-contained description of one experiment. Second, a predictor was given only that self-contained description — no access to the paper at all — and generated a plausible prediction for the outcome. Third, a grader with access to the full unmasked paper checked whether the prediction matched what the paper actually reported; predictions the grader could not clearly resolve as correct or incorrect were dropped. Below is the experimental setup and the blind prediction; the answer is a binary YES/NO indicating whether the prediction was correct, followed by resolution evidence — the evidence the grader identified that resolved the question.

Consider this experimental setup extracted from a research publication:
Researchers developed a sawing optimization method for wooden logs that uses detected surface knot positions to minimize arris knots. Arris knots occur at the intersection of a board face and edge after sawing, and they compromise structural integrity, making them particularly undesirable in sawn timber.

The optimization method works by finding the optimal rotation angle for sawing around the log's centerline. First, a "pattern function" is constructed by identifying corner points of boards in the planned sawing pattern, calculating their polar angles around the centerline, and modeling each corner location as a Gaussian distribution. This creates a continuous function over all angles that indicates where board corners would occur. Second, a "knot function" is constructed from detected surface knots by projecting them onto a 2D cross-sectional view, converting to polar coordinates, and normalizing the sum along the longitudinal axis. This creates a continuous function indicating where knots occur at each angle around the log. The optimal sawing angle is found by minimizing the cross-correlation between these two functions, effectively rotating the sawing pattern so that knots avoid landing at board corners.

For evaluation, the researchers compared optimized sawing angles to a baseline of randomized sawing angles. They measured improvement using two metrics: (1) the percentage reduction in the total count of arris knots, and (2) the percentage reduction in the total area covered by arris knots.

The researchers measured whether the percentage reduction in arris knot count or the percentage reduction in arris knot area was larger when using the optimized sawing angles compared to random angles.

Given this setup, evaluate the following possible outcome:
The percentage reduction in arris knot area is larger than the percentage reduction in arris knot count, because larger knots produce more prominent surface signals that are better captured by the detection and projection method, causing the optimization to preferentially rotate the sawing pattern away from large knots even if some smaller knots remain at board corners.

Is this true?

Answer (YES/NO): YES